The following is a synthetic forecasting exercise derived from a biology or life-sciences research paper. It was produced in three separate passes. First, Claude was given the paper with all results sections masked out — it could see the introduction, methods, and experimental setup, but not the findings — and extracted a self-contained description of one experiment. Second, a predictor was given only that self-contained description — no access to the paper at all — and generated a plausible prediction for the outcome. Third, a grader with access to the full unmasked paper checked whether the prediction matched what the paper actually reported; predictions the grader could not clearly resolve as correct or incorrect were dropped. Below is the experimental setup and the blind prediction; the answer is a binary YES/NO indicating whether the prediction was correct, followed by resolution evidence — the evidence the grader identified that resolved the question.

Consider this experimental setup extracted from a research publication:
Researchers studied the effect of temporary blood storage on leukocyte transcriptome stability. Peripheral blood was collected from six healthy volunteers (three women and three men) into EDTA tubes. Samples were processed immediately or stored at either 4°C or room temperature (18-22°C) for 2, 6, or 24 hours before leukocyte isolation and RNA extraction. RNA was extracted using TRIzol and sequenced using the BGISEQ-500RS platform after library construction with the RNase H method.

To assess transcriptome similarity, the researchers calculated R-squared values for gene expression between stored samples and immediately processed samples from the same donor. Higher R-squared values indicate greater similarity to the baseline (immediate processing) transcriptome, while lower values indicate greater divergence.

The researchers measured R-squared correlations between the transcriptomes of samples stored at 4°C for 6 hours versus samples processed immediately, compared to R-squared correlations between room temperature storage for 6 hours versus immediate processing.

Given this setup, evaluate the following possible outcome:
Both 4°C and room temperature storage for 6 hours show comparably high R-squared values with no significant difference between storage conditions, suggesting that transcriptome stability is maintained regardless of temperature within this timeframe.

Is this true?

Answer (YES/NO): NO